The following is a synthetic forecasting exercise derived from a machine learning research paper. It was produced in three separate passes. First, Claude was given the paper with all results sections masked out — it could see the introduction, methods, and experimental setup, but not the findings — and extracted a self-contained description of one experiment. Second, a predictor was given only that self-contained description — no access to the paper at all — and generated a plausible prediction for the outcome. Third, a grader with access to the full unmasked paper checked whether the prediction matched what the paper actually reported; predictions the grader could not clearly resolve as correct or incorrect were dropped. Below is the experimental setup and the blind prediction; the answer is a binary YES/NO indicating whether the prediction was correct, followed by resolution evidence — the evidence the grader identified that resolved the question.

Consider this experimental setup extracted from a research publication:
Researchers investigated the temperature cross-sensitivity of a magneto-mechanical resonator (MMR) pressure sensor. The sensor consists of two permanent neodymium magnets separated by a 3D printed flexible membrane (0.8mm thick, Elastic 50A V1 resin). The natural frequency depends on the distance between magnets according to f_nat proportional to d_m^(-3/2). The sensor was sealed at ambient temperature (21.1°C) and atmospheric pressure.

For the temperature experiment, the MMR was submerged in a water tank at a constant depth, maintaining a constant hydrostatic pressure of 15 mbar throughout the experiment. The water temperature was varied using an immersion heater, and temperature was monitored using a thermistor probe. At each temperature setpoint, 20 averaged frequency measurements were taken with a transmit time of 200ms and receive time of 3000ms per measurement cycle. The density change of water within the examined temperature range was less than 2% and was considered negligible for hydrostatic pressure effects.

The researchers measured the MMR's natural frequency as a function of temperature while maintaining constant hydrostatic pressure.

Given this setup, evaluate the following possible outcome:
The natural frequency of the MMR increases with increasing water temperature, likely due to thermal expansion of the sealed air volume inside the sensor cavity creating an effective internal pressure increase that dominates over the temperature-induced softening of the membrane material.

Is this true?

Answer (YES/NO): NO